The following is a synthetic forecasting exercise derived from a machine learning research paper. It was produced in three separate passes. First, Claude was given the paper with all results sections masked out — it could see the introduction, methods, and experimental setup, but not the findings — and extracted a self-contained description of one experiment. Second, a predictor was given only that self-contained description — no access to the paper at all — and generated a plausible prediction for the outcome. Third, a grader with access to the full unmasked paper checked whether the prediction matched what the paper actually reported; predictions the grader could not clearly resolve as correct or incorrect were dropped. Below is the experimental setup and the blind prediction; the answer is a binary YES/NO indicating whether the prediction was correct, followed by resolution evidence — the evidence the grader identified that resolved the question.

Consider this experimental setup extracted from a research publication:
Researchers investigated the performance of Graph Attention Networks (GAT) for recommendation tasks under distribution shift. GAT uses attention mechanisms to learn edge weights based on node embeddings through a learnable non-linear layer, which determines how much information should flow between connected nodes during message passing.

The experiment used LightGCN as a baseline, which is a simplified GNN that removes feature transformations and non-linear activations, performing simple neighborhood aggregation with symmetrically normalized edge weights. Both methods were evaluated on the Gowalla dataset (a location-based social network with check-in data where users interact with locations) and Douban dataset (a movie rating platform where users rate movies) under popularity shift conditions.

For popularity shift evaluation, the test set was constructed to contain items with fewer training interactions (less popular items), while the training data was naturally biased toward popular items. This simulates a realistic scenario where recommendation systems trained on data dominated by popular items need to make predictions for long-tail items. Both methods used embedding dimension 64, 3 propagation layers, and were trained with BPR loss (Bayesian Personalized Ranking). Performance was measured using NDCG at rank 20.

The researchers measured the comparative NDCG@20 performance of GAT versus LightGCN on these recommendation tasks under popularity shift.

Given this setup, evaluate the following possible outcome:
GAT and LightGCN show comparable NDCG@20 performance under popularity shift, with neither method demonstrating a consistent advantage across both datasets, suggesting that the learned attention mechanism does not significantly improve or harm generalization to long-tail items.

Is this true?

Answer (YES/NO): NO